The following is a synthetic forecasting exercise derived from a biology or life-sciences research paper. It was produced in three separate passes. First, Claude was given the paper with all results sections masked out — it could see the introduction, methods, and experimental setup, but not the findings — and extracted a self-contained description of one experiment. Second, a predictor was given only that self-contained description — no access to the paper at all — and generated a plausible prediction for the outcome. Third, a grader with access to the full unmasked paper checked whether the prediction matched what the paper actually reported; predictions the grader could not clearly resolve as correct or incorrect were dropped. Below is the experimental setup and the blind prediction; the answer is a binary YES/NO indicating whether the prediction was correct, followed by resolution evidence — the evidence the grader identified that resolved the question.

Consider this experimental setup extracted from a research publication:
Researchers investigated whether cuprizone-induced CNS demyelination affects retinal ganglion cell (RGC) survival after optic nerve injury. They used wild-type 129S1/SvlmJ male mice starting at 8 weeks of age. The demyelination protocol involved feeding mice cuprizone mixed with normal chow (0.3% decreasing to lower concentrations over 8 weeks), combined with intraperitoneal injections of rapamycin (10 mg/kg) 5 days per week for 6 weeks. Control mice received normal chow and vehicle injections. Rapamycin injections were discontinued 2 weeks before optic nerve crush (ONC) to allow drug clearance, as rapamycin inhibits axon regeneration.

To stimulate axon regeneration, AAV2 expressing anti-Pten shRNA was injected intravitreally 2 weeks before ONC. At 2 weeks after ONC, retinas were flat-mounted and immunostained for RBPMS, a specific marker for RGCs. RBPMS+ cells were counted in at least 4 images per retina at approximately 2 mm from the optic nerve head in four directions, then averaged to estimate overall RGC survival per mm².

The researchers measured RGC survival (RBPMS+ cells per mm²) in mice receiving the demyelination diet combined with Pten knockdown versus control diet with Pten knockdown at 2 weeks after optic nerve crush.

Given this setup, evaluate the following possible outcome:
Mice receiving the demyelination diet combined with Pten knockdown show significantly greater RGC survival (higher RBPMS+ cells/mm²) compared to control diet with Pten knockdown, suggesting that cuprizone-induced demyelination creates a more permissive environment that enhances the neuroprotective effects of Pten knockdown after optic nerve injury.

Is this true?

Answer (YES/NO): NO